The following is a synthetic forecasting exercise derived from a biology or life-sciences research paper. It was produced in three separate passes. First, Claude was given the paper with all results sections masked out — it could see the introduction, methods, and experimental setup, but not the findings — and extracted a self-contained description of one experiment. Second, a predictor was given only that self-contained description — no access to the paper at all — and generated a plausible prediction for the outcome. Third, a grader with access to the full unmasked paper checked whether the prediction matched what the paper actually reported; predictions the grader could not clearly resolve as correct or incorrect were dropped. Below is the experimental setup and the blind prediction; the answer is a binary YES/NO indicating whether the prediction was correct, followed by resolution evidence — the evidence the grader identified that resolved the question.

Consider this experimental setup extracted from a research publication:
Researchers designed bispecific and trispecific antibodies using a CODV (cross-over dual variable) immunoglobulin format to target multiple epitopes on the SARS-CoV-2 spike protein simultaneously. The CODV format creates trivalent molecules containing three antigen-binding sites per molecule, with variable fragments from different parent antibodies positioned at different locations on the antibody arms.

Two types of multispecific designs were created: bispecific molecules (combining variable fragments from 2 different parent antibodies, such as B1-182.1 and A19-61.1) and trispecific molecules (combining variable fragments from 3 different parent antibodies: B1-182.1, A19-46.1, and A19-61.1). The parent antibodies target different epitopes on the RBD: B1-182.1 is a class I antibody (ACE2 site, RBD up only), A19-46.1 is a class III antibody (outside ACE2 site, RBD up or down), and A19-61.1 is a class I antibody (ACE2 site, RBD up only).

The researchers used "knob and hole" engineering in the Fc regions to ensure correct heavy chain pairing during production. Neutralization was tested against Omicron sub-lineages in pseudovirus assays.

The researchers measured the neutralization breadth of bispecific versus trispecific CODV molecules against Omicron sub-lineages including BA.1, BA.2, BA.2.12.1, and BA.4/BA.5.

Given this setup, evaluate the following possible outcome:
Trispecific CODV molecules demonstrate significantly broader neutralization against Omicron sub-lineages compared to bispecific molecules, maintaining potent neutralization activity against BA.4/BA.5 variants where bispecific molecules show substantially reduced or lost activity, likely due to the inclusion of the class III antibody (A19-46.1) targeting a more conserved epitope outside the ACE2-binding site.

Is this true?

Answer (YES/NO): NO